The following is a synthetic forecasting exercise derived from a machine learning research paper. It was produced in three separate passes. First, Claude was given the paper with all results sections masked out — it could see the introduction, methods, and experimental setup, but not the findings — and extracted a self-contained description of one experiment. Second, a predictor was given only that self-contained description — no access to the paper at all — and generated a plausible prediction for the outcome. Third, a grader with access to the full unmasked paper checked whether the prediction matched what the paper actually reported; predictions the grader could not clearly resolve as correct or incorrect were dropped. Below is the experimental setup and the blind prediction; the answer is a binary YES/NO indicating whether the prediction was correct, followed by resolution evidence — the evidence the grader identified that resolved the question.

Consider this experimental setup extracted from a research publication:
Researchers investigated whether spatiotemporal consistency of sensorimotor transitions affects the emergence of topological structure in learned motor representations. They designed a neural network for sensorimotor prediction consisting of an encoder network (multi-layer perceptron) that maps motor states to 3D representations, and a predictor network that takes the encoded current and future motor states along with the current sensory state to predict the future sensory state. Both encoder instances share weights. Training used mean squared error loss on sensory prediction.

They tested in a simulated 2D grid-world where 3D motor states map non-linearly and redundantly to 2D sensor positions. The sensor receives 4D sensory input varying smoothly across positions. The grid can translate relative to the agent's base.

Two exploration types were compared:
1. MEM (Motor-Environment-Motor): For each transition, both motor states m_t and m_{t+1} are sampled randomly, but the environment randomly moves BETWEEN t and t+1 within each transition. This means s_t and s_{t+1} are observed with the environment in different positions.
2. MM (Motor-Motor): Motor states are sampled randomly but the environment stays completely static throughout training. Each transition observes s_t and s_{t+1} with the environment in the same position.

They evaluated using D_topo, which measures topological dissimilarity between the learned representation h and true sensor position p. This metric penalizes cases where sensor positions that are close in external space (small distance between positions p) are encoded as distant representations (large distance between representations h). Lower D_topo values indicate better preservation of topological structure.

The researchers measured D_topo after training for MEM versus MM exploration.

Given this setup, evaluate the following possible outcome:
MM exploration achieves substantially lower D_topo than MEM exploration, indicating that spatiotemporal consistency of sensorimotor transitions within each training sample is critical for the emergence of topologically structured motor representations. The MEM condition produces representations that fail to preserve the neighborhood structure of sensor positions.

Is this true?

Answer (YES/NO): YES